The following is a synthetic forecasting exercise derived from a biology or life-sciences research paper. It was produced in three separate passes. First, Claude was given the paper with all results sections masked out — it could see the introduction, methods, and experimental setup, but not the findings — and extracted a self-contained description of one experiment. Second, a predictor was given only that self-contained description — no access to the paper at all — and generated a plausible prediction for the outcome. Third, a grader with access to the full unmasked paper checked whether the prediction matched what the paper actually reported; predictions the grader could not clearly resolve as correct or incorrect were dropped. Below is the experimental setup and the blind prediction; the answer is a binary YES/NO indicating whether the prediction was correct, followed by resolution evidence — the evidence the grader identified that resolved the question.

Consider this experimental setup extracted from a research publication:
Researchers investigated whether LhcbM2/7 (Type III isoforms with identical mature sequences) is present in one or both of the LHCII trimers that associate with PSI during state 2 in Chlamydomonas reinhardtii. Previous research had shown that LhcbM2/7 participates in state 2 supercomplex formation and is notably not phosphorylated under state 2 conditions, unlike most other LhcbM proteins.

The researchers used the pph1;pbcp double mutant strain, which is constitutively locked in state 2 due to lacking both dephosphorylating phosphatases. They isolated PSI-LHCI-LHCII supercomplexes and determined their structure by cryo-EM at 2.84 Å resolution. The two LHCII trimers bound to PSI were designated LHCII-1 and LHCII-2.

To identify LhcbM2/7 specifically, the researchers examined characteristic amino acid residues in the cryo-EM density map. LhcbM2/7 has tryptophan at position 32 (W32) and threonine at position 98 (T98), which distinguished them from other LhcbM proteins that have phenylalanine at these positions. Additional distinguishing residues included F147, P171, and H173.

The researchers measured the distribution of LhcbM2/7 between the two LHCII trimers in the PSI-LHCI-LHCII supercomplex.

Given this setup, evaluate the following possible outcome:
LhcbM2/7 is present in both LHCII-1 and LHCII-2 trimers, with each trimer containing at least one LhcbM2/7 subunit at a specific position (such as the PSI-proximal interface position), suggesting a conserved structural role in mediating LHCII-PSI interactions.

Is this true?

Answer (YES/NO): NO